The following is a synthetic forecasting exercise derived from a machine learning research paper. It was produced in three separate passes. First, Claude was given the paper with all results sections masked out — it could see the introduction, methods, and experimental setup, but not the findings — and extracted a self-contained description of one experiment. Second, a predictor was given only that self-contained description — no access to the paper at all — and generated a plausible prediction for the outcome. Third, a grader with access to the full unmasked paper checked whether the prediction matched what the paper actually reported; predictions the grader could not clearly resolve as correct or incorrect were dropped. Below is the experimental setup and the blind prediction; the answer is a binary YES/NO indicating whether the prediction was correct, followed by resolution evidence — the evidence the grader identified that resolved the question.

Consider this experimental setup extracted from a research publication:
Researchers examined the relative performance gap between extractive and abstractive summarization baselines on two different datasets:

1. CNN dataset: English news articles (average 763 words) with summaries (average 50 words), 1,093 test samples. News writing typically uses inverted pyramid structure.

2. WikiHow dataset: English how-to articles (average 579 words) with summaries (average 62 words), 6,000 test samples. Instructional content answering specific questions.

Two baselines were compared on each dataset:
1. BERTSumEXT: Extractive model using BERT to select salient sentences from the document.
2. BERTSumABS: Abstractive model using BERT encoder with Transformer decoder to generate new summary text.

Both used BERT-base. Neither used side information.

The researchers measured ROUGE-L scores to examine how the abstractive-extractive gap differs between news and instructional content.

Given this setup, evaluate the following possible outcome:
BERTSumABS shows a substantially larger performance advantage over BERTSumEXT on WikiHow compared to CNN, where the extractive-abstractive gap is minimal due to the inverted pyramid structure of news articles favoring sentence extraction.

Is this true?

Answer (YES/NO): YES